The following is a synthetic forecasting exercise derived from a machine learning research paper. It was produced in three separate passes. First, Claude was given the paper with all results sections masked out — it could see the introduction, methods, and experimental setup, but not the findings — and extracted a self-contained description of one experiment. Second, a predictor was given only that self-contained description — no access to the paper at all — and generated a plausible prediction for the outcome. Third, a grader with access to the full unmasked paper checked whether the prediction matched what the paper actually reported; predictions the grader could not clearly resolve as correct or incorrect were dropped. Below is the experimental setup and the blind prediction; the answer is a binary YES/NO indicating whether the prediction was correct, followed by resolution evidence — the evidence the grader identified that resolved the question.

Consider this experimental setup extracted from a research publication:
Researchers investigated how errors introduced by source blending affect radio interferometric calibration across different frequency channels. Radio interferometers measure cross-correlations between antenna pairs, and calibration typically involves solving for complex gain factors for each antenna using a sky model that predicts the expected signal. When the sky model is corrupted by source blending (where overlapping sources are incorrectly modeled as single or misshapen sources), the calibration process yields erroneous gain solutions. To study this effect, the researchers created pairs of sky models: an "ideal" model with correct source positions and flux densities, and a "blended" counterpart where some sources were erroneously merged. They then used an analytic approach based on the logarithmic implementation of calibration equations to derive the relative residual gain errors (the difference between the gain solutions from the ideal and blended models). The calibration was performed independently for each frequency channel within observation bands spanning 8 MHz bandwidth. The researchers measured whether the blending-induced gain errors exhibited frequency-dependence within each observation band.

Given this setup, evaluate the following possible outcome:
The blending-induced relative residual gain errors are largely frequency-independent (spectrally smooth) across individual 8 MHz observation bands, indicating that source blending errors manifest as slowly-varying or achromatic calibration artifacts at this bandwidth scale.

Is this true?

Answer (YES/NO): NO